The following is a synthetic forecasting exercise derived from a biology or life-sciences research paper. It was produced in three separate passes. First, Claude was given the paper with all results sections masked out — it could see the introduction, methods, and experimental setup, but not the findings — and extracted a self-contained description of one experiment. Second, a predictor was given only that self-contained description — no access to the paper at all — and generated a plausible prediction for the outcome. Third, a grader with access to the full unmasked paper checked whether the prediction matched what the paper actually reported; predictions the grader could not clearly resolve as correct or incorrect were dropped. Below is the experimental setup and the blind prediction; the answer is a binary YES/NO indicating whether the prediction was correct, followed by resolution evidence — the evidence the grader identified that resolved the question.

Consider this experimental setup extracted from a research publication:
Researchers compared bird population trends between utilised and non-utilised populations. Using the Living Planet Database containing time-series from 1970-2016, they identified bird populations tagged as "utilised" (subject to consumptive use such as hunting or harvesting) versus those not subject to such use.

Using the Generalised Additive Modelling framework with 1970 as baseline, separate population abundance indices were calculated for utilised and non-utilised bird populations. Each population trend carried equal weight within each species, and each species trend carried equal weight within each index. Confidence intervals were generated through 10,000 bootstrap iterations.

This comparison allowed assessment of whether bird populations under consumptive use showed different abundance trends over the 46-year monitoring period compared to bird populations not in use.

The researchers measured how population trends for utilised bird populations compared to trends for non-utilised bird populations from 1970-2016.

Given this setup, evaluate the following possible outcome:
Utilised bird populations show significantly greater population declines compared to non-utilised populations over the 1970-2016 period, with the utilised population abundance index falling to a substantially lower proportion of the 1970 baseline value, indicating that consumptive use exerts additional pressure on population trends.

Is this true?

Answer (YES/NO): YES